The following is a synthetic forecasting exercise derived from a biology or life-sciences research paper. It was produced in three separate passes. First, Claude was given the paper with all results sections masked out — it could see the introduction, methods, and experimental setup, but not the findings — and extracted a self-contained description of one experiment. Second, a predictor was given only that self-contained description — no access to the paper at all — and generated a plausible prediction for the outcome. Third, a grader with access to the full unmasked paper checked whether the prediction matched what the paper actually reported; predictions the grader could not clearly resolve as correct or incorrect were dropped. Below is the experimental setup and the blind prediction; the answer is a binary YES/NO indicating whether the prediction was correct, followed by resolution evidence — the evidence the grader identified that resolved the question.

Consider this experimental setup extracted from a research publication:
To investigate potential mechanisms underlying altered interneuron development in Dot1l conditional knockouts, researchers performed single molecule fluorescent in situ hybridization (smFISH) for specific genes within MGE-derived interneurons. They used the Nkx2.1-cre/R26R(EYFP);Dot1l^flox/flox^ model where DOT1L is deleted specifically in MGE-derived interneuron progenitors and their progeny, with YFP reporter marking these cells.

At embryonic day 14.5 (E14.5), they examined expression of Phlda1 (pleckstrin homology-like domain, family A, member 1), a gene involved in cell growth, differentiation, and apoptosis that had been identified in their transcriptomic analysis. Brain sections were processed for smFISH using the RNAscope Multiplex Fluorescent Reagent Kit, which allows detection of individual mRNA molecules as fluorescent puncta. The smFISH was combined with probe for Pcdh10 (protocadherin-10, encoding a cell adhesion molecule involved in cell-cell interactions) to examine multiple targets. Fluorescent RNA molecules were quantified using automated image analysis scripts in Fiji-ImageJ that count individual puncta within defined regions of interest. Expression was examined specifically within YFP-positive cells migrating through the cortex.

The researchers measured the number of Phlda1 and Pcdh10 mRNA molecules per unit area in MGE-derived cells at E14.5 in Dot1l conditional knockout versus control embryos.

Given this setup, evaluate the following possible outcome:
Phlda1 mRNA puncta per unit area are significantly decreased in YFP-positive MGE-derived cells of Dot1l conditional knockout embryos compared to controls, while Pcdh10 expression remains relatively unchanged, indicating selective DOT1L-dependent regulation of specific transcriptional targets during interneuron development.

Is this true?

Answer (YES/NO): NO